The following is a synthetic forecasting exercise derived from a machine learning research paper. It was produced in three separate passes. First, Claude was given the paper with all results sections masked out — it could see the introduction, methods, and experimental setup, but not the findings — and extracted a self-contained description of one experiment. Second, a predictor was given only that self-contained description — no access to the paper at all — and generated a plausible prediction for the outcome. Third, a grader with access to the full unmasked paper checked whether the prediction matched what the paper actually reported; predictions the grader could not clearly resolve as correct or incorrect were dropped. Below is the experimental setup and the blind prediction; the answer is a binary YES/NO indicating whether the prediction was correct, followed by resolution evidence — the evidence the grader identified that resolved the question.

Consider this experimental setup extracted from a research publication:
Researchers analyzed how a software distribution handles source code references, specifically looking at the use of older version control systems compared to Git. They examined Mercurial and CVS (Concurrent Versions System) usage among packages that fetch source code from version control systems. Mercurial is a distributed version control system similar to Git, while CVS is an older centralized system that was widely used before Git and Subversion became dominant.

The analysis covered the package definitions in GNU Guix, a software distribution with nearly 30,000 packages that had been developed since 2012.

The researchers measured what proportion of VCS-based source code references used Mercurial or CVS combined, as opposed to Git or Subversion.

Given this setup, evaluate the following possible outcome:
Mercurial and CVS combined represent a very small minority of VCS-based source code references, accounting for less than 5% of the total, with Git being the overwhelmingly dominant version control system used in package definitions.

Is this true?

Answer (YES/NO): YES